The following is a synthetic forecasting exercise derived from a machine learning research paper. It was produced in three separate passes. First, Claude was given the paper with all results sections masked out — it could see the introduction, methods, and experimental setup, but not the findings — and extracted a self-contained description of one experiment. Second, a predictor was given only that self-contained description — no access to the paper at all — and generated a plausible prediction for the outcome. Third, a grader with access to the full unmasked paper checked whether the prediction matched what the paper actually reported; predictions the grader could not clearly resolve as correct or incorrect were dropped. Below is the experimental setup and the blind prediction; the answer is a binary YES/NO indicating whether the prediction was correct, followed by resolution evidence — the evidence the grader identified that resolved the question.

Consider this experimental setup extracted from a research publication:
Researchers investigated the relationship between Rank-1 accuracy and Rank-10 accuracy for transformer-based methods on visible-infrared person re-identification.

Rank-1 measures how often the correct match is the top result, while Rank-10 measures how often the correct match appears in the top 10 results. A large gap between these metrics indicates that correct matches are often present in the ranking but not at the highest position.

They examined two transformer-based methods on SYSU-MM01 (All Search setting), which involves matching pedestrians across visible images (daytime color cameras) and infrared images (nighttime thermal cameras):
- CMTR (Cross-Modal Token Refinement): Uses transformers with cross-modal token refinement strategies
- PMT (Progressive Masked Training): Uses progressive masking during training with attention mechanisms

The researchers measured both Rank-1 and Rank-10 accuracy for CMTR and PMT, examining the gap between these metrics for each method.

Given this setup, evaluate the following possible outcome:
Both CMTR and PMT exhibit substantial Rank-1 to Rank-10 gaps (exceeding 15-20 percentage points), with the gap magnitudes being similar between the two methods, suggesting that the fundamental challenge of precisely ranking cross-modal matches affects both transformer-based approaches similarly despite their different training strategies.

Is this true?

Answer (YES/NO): YES